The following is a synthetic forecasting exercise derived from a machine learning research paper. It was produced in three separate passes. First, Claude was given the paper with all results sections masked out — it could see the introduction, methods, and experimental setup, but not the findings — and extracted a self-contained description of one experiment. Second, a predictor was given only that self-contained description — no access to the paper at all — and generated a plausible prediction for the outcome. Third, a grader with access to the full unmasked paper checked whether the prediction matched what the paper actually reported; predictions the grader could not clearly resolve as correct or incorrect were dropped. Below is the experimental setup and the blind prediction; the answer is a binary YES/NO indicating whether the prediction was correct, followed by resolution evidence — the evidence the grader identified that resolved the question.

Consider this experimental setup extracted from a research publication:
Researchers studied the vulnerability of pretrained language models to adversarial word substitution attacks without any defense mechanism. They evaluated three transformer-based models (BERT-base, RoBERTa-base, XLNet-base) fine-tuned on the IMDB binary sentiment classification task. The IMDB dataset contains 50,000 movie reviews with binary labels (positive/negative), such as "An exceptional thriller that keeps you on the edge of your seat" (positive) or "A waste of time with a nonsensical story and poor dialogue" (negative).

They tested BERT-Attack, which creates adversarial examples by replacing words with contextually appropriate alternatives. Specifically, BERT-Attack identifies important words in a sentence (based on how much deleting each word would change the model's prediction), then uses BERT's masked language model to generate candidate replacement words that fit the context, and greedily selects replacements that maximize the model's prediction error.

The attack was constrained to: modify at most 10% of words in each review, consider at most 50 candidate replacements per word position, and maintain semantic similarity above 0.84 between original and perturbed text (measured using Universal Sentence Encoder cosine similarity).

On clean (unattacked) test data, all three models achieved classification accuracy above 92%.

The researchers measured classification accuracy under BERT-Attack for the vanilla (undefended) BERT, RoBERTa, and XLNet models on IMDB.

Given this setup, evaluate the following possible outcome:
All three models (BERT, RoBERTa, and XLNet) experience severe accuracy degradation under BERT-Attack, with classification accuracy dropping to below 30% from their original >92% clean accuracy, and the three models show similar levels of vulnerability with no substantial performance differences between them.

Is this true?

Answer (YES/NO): NO